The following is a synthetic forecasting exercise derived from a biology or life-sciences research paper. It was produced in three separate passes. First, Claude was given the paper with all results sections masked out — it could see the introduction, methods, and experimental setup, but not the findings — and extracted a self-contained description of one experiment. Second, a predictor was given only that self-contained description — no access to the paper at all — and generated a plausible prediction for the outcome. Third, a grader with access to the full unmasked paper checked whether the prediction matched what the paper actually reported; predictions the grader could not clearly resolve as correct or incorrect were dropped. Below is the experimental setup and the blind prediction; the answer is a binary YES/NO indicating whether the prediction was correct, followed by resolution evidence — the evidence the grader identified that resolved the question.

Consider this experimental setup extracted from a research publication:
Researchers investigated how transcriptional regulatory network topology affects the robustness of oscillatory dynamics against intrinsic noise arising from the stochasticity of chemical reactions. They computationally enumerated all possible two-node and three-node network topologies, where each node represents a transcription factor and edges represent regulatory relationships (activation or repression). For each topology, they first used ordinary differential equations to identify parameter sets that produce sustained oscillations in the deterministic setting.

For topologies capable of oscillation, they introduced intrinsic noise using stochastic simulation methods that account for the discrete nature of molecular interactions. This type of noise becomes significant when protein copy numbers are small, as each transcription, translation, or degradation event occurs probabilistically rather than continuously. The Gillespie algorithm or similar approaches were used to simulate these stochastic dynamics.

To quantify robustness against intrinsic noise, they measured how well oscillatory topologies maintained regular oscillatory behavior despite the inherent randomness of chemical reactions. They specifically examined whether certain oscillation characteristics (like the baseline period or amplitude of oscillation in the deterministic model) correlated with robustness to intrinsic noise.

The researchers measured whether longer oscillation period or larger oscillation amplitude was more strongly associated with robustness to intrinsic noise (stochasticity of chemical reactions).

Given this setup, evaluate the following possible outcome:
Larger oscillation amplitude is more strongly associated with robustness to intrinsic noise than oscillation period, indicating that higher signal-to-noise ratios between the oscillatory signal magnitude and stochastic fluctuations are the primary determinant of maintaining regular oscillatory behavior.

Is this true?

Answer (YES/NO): YES